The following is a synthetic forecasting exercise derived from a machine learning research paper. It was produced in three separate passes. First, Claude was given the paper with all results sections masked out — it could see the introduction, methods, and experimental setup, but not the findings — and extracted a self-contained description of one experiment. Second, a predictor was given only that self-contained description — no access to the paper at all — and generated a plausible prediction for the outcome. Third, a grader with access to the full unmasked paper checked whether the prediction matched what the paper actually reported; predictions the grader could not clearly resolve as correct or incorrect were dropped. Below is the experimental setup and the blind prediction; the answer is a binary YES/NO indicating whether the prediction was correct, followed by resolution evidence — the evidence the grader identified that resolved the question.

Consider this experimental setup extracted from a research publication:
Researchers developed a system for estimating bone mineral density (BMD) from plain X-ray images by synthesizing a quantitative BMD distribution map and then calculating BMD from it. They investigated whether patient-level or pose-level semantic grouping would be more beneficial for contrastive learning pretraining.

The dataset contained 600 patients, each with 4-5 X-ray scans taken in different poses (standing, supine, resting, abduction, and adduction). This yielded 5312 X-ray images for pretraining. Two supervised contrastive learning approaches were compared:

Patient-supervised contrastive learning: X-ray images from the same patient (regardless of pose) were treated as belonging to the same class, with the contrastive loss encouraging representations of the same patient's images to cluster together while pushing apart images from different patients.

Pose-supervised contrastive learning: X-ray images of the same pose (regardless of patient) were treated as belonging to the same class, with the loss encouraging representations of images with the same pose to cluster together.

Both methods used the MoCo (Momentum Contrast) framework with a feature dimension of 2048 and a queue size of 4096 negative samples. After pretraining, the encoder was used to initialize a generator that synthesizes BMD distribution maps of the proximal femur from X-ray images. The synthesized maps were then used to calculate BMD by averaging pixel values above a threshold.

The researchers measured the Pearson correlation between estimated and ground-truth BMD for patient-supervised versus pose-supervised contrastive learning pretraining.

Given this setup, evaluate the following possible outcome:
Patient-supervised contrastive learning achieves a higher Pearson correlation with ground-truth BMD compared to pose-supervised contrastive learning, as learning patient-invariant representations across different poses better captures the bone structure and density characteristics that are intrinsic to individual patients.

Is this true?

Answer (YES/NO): YES